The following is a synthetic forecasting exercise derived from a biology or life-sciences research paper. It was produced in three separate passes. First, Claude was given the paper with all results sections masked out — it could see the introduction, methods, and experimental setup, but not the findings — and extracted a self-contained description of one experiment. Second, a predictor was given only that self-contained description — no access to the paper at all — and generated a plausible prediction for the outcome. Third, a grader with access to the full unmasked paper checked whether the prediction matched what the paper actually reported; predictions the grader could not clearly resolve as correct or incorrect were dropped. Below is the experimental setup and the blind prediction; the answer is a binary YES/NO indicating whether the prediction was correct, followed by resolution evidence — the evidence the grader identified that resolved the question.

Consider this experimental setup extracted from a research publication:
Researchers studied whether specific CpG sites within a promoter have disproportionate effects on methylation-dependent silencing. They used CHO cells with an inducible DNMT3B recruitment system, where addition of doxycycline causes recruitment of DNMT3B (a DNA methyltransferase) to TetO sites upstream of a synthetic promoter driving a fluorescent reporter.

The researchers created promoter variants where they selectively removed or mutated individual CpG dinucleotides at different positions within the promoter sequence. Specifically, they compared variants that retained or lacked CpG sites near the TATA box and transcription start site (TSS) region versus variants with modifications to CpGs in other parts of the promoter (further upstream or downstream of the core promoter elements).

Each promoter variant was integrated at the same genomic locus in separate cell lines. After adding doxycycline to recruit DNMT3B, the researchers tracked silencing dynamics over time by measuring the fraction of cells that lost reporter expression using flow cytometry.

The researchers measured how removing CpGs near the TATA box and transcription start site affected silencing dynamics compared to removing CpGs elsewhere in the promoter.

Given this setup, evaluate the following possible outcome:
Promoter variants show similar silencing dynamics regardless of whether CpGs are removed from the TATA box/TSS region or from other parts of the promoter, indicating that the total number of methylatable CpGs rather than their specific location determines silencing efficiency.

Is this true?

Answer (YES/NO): NO